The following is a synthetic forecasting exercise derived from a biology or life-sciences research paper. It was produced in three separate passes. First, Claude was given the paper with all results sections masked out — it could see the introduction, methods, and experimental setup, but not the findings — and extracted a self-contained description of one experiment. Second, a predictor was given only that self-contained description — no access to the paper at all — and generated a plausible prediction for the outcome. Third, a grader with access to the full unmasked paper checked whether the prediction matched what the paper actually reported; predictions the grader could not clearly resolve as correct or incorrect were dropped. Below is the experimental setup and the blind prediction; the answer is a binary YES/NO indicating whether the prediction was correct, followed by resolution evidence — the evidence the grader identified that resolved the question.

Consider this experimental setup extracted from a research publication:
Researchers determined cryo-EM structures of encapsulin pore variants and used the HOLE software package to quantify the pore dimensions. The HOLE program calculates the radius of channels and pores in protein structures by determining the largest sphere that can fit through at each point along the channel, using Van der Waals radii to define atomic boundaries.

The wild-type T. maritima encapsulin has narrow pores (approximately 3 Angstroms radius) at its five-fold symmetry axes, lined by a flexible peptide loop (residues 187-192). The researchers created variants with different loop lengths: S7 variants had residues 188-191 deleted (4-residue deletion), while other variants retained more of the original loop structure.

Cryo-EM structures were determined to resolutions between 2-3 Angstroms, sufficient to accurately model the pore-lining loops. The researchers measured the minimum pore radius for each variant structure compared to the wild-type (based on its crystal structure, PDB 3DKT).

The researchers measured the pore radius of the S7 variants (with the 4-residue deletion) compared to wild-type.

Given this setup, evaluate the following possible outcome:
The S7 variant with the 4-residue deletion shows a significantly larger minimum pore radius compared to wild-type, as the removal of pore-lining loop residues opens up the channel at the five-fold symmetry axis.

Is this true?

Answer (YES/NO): YES